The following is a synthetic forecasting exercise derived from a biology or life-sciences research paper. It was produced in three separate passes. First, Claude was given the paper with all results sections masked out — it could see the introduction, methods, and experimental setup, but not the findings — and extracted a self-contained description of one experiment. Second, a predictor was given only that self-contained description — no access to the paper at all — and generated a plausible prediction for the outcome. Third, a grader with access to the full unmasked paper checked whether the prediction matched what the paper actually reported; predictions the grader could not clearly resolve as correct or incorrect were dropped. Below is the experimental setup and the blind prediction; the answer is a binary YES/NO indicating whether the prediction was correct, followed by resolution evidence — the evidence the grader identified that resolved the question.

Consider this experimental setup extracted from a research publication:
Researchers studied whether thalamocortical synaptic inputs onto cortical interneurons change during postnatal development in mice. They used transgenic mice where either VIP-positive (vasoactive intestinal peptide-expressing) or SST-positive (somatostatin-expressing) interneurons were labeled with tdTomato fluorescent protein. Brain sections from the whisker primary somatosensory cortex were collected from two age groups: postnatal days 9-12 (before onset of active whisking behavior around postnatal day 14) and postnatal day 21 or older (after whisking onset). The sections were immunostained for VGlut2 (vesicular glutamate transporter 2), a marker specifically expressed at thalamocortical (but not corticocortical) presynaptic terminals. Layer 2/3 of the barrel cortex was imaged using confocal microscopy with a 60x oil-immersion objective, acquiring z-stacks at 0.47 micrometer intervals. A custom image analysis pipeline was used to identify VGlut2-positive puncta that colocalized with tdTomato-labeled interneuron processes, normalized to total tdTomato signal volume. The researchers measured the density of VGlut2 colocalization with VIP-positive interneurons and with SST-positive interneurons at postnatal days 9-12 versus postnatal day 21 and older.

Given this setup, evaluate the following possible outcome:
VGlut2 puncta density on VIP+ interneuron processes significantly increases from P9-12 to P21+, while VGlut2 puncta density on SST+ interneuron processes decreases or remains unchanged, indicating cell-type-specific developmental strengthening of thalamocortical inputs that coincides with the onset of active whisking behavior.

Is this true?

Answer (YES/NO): NO